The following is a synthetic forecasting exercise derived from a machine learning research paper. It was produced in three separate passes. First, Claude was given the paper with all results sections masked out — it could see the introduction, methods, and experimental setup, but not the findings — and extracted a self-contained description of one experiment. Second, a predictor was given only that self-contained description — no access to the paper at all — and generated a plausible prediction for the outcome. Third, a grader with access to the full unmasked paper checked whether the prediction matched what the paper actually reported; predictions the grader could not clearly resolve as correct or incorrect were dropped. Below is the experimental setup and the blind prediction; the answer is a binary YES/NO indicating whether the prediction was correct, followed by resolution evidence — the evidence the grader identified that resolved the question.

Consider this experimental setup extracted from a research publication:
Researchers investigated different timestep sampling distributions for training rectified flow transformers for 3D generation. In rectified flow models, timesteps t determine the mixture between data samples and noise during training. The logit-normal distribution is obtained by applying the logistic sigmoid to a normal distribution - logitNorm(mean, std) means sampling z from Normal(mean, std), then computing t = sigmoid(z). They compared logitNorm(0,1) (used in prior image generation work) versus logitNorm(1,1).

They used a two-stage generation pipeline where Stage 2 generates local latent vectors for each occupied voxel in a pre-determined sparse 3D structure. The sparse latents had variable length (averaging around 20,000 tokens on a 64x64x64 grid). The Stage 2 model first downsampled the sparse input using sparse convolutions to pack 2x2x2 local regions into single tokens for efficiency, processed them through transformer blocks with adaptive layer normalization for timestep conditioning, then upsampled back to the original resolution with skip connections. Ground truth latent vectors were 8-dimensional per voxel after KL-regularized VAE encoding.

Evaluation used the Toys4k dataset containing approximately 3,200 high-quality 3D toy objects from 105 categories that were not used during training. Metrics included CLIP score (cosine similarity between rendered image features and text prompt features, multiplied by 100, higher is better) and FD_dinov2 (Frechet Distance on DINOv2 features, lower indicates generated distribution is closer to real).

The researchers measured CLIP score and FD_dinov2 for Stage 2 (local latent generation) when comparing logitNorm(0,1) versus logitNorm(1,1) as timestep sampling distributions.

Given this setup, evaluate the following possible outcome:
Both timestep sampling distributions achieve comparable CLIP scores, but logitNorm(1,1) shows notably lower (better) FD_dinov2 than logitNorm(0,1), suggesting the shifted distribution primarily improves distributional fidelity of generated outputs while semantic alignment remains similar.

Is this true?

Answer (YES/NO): YES